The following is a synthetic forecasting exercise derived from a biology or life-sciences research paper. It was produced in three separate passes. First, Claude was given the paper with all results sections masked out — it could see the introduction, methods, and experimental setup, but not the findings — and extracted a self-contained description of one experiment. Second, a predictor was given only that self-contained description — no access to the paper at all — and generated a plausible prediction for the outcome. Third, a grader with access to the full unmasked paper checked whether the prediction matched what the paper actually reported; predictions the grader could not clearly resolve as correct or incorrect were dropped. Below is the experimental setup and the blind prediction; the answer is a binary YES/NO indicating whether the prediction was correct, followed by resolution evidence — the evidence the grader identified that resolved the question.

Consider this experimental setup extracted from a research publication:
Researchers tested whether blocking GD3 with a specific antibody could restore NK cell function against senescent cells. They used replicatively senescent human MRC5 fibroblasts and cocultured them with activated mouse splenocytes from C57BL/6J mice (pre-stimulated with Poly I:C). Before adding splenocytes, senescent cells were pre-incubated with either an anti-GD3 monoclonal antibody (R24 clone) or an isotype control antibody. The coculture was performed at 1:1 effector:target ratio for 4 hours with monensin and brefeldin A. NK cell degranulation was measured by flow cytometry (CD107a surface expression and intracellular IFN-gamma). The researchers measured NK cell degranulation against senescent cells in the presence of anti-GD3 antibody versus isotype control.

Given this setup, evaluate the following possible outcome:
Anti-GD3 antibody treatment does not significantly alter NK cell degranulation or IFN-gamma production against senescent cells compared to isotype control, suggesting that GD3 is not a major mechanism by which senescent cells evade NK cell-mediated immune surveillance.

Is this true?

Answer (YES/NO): NO